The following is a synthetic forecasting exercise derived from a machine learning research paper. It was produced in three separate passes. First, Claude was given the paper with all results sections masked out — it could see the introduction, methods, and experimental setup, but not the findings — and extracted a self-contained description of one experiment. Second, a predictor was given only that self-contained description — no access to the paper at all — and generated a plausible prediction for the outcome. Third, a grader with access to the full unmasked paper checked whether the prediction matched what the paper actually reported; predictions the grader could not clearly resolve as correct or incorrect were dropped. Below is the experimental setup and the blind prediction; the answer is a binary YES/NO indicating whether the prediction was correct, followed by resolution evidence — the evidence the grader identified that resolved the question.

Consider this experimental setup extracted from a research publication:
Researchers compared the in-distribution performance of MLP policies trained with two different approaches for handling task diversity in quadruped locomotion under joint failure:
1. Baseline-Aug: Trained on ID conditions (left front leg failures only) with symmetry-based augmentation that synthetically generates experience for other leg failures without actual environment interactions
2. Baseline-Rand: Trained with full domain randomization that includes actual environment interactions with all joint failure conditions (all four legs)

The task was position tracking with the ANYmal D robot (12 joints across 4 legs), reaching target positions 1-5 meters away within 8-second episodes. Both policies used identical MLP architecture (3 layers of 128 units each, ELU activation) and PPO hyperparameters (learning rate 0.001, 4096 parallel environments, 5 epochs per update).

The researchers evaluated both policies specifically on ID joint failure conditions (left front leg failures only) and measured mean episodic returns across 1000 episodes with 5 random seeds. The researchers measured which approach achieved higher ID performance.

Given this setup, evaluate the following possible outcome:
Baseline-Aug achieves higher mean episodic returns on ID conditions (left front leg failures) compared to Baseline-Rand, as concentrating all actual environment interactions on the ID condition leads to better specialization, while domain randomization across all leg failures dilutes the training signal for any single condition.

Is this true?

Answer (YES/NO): NO